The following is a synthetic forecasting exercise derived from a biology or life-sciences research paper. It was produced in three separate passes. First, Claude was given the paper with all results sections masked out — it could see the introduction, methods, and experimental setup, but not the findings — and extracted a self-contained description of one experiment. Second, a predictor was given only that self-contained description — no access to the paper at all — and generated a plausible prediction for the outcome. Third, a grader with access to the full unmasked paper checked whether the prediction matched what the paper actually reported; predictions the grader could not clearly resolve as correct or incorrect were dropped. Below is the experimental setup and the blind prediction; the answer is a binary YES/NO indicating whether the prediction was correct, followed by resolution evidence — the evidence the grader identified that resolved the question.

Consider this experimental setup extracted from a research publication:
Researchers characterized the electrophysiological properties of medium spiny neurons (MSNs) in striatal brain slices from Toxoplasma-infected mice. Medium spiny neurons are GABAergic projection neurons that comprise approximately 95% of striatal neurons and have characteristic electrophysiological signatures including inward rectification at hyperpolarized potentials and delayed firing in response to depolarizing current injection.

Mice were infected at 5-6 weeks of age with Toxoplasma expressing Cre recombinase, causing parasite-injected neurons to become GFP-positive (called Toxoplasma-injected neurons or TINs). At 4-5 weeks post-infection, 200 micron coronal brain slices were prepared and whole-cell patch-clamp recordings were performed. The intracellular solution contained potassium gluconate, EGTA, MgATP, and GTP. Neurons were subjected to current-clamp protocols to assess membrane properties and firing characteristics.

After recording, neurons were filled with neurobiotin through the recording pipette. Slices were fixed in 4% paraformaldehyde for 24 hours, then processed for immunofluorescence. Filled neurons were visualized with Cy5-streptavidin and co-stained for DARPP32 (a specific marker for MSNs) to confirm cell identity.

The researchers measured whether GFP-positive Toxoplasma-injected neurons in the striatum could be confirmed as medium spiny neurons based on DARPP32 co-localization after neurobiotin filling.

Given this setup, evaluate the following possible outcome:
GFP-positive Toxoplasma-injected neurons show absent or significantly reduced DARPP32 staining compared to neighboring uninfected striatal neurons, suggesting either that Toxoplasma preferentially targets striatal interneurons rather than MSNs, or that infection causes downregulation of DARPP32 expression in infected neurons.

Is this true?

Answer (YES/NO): YES